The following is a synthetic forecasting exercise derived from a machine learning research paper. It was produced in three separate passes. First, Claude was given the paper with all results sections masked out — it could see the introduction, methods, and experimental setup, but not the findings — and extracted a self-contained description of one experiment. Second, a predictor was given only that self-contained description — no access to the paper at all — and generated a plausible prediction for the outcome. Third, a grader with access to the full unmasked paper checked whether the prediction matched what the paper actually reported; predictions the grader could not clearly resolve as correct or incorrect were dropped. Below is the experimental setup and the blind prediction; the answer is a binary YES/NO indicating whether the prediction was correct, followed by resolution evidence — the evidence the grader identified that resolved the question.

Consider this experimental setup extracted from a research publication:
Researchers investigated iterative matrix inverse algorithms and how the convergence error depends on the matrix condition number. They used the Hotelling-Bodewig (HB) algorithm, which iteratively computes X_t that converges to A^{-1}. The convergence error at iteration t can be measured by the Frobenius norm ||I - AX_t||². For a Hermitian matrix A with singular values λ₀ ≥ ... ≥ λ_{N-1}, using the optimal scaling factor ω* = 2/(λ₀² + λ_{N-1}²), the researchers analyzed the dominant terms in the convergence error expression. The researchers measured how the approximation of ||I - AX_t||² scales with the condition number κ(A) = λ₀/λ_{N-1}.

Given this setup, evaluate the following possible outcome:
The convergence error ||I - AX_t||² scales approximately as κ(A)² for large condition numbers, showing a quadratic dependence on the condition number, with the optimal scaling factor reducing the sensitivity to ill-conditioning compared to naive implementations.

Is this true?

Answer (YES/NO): NO